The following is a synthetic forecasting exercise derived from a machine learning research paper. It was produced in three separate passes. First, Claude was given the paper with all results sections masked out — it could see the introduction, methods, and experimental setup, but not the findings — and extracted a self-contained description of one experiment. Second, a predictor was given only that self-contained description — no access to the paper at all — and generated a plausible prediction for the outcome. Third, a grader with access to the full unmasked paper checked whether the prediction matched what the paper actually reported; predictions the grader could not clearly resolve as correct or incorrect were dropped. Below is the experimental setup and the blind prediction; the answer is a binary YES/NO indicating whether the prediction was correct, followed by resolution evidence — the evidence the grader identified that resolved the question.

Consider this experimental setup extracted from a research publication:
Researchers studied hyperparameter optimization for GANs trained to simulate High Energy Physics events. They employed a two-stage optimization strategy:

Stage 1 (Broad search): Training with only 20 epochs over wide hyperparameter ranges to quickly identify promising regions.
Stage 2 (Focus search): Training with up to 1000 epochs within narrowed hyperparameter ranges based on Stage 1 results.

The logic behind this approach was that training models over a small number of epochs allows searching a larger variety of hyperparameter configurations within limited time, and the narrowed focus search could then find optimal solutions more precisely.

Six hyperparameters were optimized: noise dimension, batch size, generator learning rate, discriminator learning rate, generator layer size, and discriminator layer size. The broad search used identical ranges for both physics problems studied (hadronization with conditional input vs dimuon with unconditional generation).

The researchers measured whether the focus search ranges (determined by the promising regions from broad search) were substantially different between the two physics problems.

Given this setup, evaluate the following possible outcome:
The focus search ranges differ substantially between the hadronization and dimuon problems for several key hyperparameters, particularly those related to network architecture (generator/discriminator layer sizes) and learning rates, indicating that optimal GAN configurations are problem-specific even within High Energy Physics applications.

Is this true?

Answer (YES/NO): YES